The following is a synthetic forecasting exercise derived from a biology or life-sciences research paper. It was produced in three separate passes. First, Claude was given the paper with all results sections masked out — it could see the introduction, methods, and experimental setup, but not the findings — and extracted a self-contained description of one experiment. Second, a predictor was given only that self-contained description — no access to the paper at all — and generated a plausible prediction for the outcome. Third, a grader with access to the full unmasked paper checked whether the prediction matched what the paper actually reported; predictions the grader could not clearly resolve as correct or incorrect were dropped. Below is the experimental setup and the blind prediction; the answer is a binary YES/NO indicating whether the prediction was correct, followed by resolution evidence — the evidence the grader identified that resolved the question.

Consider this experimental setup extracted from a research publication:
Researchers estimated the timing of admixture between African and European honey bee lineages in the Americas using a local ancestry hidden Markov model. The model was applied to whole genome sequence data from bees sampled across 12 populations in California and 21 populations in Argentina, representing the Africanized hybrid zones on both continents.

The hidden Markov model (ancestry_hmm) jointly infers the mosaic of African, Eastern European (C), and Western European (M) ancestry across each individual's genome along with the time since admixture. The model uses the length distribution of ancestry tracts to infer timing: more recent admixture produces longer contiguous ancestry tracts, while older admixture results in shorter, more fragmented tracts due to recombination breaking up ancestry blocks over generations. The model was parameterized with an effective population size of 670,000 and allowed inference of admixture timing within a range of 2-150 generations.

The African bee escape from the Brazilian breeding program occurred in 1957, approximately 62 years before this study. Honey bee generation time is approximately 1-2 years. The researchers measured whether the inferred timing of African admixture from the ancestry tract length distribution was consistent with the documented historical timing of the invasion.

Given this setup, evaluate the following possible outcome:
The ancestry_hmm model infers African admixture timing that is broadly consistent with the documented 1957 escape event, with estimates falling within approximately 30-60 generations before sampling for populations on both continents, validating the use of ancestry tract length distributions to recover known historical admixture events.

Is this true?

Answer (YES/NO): YES